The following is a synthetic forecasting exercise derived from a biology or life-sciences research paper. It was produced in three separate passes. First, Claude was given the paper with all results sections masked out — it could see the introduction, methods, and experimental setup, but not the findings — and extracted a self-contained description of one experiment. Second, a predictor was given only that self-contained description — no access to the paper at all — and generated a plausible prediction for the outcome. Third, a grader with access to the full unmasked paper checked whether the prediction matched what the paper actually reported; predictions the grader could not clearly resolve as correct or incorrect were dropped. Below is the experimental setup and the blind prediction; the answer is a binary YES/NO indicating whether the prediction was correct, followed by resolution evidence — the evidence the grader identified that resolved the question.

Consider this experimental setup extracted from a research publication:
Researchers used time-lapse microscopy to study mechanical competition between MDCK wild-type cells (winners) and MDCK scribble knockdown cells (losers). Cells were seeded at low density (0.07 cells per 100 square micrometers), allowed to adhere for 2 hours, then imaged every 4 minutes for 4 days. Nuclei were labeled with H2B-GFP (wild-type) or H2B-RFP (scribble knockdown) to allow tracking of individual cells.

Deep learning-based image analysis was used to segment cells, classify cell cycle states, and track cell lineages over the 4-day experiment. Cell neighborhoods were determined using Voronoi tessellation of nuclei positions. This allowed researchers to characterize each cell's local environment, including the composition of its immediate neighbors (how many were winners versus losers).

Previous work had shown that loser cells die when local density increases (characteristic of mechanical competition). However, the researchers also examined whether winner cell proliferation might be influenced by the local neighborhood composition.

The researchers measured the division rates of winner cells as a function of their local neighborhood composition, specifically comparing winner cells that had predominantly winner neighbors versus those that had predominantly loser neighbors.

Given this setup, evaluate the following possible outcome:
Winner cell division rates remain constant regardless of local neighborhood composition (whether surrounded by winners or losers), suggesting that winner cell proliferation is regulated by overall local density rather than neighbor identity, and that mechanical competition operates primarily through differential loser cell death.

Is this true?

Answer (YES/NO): NO